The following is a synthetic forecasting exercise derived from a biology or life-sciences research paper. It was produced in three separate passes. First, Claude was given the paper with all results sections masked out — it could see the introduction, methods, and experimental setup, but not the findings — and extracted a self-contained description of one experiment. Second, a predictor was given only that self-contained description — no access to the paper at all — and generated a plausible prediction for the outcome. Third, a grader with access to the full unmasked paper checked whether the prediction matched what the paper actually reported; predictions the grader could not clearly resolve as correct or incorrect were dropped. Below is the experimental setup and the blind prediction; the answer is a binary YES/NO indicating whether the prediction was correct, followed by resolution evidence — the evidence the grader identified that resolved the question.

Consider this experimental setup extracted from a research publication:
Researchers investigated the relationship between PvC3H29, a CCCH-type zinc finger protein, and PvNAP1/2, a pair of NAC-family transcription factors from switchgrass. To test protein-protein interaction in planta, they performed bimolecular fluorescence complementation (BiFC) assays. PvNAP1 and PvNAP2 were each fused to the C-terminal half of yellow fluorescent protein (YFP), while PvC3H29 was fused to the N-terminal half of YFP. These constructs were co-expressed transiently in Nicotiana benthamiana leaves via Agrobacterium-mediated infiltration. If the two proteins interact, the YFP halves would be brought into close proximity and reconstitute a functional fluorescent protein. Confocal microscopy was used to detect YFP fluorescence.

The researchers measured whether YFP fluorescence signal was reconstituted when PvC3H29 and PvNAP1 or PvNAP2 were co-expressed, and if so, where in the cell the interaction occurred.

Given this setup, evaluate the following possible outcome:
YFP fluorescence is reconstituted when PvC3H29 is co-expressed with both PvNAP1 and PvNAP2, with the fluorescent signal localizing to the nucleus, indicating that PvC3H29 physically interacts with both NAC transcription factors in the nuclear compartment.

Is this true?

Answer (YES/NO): YES